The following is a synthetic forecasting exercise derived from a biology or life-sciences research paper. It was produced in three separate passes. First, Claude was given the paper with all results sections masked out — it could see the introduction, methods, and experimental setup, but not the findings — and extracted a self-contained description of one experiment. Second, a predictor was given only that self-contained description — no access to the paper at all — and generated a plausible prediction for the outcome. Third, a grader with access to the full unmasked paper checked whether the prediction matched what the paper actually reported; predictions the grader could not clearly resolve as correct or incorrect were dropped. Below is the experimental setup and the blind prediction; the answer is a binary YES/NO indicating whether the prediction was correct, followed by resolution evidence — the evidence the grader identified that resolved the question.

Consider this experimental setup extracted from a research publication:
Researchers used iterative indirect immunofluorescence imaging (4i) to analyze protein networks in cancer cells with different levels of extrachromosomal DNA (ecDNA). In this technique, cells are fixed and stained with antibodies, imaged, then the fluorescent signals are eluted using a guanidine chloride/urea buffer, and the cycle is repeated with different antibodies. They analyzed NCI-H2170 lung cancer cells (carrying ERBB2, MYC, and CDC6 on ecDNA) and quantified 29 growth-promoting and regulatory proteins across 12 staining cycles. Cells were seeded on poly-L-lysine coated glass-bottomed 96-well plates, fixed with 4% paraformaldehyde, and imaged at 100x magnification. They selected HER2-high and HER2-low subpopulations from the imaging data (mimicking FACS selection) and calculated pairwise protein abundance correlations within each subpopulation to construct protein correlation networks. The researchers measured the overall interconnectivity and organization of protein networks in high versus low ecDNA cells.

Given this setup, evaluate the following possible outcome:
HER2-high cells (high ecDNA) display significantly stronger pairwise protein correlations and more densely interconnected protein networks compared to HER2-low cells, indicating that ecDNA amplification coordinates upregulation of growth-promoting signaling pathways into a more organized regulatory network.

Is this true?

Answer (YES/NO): YES